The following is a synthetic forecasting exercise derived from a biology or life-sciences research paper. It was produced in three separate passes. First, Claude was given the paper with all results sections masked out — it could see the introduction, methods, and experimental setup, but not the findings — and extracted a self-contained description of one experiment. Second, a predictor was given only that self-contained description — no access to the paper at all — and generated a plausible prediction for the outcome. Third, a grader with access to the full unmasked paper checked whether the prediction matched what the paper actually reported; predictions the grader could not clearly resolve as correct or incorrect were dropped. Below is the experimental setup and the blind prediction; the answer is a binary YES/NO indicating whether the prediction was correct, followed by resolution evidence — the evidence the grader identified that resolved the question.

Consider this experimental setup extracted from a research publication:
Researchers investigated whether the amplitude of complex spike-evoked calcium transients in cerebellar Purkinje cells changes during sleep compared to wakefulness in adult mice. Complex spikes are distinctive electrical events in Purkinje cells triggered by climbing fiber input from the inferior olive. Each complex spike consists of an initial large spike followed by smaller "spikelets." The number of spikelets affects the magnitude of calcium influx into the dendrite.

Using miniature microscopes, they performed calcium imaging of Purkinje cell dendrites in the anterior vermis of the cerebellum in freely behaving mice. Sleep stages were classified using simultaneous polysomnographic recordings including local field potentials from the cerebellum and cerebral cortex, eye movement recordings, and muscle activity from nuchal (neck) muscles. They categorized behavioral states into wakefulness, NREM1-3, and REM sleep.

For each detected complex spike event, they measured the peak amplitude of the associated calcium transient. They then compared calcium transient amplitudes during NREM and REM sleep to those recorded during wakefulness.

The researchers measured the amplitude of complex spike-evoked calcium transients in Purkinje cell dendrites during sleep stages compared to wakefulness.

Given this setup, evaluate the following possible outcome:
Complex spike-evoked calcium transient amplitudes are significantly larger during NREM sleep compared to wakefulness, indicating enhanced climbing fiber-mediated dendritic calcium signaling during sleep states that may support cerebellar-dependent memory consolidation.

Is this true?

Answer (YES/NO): NO